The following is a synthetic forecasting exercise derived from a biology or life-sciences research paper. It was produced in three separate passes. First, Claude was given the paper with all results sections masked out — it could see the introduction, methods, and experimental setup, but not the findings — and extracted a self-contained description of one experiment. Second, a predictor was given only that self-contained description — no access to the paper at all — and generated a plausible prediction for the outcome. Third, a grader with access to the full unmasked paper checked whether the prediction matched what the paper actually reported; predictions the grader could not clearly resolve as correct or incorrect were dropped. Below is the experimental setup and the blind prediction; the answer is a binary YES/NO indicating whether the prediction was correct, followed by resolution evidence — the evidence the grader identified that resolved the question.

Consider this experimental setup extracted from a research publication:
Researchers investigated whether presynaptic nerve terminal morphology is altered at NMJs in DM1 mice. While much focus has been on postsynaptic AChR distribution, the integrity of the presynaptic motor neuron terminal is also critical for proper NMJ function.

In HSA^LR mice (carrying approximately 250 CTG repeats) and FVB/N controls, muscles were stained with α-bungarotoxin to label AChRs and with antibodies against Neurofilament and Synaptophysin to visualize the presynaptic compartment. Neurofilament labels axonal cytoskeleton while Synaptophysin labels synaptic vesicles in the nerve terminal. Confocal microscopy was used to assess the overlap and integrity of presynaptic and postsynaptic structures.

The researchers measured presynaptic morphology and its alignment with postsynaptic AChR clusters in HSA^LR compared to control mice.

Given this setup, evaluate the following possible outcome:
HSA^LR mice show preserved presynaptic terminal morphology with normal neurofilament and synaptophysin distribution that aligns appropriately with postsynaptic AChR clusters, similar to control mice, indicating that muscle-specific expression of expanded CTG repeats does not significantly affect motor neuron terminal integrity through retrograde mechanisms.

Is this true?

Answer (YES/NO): YES